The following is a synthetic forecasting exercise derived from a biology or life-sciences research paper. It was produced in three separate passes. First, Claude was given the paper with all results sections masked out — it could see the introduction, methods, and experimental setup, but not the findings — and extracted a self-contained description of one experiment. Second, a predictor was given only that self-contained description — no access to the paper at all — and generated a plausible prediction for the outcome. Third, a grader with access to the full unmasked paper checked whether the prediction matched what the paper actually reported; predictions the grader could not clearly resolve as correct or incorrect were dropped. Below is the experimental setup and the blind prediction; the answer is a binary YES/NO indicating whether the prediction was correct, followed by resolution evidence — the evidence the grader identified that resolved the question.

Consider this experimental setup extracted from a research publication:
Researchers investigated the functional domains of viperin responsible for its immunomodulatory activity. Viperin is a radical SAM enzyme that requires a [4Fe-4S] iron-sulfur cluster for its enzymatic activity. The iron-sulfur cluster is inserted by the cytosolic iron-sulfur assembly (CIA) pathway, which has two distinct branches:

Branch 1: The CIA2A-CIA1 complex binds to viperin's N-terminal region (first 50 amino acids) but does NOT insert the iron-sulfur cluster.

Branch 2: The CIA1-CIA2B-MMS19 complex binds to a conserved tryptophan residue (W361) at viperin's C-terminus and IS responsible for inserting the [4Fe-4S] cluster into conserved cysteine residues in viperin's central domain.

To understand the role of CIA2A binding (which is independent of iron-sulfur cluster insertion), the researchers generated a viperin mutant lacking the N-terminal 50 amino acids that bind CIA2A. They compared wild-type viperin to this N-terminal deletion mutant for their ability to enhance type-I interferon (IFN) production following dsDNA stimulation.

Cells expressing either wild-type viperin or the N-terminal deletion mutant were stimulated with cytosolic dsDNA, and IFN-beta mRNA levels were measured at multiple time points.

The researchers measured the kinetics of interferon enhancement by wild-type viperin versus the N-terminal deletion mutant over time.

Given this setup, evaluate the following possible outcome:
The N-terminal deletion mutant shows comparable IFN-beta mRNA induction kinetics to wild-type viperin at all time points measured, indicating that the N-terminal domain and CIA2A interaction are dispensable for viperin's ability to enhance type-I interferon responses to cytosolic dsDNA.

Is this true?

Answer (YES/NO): NO